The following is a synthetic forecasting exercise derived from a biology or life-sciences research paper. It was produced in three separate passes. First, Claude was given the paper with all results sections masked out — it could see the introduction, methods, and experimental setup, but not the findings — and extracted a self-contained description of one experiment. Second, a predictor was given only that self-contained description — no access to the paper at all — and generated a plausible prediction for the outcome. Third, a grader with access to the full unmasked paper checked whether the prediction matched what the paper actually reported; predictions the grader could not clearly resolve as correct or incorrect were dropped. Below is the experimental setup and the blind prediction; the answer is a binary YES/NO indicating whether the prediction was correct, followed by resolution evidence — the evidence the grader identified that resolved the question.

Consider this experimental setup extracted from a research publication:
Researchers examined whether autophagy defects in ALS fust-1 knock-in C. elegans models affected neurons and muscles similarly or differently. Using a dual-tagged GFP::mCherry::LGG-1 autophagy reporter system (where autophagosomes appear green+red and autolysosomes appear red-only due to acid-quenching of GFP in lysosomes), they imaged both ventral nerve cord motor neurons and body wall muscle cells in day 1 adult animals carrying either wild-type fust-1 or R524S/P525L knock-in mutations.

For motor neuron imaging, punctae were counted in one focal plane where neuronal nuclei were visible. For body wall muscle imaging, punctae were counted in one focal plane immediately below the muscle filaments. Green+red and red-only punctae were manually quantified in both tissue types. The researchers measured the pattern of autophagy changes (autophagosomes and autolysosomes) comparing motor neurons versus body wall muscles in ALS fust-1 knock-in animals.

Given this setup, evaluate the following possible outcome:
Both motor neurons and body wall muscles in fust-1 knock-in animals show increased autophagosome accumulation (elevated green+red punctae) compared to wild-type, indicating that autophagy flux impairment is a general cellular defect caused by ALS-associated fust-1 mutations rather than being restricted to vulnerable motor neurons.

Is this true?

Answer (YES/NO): YES